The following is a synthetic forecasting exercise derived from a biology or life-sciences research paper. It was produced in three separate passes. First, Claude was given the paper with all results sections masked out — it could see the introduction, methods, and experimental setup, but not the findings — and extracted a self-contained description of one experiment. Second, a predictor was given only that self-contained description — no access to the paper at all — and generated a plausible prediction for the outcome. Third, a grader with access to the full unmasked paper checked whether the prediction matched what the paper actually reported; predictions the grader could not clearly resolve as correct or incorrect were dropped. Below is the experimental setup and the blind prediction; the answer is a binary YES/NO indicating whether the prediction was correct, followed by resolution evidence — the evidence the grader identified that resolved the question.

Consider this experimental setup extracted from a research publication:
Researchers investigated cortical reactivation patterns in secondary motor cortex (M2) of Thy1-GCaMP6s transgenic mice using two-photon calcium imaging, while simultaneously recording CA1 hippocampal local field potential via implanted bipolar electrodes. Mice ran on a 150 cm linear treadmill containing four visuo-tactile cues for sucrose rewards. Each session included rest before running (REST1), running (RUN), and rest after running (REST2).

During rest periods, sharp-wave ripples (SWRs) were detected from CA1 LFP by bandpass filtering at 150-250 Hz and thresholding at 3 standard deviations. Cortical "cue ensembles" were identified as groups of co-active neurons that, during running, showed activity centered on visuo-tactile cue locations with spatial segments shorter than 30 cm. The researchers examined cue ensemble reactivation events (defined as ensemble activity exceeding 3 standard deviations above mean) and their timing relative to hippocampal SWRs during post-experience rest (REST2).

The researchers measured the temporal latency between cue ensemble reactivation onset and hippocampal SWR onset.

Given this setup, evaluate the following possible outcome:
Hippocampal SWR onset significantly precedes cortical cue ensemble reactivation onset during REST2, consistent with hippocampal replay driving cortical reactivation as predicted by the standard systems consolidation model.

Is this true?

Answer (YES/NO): NO